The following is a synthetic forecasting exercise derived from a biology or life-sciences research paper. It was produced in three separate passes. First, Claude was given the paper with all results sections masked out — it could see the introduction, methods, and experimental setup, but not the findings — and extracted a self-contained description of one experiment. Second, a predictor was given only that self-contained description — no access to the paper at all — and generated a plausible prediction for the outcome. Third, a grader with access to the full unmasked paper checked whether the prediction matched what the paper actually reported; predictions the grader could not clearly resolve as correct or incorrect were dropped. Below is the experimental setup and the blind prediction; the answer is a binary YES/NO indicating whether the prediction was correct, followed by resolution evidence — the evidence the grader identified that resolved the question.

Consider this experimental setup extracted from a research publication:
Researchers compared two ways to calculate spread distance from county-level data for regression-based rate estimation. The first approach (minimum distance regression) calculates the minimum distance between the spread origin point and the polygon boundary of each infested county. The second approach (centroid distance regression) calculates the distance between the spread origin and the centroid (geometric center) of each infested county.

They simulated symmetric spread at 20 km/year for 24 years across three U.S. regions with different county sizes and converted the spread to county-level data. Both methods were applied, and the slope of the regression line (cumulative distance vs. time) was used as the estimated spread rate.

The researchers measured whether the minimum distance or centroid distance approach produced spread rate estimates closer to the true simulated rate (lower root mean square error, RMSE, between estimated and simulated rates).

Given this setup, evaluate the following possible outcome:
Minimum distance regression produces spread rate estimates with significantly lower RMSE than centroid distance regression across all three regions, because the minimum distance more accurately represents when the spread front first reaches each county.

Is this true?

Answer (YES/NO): NO